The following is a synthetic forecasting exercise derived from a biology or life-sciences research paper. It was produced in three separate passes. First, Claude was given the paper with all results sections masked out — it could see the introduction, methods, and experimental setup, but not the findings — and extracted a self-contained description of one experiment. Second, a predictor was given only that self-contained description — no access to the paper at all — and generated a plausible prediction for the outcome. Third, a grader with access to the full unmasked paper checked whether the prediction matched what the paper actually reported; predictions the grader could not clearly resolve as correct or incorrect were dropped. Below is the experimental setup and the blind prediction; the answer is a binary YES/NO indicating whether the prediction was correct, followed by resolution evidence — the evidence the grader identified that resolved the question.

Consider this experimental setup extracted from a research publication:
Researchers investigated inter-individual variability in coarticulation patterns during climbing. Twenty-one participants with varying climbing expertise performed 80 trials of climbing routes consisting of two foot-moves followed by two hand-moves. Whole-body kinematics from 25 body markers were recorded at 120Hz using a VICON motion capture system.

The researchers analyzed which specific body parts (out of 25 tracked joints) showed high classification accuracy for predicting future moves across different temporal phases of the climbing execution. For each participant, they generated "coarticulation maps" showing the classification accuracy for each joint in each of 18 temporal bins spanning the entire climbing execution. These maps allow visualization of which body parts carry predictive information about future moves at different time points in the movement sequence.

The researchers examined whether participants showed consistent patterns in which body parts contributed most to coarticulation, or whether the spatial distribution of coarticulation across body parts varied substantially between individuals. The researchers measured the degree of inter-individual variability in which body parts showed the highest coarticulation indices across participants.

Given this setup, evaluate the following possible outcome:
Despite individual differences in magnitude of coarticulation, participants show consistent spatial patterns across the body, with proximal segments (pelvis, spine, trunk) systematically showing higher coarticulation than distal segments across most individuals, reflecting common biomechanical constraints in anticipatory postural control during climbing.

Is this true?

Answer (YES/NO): NO